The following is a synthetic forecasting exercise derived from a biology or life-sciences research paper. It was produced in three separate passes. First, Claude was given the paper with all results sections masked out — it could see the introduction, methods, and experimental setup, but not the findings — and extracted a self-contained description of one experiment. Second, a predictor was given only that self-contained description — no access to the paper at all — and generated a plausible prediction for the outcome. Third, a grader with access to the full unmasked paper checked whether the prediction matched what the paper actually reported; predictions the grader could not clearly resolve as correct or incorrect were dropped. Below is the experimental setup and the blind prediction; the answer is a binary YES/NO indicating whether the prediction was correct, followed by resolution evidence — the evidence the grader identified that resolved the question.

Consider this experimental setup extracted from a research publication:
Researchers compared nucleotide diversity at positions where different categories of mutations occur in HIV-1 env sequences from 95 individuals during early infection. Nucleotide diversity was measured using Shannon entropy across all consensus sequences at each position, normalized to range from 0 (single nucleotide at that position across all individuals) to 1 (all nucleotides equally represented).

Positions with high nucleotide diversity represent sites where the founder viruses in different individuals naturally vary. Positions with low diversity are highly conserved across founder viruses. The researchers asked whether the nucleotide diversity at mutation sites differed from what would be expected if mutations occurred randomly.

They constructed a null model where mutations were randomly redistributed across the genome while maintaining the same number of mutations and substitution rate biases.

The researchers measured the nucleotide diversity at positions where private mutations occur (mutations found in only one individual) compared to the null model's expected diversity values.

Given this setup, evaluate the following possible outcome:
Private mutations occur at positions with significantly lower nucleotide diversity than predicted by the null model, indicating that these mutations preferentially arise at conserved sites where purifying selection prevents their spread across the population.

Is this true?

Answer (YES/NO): NO